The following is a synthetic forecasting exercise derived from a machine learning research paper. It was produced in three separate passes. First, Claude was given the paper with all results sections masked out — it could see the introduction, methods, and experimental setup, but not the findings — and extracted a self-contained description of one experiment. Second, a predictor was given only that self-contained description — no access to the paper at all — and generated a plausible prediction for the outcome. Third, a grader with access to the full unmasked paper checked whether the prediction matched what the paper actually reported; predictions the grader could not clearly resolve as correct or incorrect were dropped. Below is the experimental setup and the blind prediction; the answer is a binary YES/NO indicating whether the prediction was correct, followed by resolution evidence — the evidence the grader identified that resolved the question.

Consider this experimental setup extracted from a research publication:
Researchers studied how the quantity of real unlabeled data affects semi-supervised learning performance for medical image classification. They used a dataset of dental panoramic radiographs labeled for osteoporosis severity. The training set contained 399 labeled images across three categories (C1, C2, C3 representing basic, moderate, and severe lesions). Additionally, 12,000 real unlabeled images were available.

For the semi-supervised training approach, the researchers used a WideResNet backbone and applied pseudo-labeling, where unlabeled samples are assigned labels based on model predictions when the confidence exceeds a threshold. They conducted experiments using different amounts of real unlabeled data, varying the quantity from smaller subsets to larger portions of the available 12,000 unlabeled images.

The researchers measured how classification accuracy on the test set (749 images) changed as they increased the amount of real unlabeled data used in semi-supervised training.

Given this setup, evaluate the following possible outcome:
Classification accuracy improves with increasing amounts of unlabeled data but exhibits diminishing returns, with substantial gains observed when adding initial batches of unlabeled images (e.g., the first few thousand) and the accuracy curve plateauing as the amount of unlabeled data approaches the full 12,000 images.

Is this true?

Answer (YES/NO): NO